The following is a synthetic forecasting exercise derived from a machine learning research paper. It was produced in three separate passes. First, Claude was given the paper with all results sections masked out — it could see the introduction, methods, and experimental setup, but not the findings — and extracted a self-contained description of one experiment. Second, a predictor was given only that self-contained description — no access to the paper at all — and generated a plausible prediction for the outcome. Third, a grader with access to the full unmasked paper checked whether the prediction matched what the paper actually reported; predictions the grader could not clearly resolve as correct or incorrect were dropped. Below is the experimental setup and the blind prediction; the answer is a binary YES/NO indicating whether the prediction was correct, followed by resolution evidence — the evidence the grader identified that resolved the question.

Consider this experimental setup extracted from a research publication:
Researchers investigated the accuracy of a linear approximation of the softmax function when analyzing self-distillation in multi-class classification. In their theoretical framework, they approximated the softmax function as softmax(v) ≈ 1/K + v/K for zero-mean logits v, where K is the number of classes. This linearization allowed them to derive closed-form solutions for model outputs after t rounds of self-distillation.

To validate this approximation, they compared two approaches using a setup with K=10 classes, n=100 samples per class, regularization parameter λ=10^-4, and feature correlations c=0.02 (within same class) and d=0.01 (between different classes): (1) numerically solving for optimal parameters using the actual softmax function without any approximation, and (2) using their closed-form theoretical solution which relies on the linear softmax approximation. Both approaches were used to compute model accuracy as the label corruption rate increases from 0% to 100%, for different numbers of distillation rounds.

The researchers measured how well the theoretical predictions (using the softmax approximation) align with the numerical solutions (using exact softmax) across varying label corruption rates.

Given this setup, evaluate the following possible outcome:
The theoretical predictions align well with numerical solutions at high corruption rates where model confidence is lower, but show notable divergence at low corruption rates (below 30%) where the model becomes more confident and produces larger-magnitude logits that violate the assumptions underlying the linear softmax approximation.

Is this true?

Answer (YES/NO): NO